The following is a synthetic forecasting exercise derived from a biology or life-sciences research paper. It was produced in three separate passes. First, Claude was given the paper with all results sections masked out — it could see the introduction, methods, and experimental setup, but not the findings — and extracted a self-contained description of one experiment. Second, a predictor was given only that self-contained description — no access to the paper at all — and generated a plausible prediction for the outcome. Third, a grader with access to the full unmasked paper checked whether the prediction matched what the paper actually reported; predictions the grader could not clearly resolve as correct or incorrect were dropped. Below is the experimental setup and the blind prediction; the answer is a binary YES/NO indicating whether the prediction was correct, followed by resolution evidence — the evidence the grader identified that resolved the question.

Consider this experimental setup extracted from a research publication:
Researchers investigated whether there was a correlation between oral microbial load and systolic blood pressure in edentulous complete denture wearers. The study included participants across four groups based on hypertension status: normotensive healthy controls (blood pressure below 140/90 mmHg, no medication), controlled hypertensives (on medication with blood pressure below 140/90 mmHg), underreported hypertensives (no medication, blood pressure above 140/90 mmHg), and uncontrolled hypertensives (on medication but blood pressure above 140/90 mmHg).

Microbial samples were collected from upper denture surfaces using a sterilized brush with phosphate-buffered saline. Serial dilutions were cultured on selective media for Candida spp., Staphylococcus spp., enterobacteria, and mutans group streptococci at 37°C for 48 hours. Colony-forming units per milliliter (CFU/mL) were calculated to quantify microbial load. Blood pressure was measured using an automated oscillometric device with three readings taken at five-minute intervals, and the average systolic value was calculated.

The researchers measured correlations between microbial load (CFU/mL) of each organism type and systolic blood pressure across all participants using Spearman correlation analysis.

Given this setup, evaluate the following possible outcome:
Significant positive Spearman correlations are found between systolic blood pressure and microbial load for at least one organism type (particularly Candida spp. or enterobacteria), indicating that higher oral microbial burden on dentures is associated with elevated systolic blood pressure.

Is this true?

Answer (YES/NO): NO